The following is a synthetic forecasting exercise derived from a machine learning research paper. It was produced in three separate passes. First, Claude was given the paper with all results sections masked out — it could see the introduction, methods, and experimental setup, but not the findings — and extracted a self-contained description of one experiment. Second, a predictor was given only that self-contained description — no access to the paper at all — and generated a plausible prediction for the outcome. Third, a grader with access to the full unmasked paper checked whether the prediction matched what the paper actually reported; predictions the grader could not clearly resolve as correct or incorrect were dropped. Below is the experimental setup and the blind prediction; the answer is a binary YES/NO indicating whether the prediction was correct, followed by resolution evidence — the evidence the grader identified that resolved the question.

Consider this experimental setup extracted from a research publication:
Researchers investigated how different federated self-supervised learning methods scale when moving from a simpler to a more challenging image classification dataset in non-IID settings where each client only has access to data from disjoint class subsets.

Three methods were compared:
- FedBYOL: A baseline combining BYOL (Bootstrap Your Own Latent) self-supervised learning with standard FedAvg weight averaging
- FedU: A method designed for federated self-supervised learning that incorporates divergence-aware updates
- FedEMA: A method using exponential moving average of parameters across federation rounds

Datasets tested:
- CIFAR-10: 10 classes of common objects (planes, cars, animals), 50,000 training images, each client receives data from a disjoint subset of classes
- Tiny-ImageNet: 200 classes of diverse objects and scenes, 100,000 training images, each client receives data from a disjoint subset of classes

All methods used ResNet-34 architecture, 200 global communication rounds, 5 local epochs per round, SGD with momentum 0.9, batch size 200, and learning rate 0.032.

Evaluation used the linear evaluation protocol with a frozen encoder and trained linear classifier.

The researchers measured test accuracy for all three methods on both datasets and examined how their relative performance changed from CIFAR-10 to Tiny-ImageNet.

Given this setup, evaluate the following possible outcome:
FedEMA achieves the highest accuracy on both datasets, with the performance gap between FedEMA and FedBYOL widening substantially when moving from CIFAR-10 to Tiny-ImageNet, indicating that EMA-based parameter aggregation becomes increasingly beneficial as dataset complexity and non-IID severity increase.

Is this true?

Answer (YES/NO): NO